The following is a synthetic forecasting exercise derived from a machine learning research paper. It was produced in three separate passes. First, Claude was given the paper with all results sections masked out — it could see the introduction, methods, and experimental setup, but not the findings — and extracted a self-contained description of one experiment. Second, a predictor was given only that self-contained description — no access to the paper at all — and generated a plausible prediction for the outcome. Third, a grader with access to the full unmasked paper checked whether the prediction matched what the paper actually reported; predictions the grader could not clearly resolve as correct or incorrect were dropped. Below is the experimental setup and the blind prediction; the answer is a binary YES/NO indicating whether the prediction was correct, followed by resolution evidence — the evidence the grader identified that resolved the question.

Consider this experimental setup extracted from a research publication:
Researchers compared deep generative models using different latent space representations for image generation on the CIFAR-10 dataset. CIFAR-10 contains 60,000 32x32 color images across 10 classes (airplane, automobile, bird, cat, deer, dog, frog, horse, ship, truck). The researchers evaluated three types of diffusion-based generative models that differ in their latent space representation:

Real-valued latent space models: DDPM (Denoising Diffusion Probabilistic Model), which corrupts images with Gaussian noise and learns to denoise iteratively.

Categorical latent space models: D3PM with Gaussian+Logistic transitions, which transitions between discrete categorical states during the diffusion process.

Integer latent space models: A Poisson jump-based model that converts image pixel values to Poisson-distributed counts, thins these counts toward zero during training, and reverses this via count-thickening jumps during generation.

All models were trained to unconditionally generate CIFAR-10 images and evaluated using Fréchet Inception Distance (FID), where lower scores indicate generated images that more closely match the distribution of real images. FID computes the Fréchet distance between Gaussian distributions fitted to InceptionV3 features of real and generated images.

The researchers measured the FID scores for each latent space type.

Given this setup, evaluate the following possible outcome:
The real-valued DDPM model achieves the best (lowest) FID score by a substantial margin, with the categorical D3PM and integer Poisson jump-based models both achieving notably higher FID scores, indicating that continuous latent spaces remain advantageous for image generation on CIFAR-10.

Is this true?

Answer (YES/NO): NO